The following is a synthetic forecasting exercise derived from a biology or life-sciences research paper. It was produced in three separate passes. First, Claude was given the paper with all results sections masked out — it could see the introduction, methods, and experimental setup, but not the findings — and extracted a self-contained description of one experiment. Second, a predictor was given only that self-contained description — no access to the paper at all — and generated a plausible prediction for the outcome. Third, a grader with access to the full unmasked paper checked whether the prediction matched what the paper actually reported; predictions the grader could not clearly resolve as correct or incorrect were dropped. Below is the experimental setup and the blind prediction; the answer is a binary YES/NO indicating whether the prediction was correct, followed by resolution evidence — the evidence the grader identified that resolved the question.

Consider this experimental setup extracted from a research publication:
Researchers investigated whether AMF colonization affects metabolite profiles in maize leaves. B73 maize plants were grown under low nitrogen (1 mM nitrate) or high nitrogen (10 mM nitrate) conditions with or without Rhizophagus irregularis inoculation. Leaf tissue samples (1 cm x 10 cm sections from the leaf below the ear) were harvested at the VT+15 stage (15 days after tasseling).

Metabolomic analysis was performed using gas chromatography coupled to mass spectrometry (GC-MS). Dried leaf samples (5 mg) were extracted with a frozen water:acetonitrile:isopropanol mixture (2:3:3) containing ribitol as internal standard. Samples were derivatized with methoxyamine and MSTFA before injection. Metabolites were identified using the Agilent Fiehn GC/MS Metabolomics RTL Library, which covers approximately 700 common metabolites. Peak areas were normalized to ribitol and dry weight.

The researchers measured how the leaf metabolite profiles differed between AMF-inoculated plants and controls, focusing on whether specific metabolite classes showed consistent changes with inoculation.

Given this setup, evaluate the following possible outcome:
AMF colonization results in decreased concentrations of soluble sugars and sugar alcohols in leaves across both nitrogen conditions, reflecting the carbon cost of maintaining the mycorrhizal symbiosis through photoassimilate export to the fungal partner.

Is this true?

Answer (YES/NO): NO